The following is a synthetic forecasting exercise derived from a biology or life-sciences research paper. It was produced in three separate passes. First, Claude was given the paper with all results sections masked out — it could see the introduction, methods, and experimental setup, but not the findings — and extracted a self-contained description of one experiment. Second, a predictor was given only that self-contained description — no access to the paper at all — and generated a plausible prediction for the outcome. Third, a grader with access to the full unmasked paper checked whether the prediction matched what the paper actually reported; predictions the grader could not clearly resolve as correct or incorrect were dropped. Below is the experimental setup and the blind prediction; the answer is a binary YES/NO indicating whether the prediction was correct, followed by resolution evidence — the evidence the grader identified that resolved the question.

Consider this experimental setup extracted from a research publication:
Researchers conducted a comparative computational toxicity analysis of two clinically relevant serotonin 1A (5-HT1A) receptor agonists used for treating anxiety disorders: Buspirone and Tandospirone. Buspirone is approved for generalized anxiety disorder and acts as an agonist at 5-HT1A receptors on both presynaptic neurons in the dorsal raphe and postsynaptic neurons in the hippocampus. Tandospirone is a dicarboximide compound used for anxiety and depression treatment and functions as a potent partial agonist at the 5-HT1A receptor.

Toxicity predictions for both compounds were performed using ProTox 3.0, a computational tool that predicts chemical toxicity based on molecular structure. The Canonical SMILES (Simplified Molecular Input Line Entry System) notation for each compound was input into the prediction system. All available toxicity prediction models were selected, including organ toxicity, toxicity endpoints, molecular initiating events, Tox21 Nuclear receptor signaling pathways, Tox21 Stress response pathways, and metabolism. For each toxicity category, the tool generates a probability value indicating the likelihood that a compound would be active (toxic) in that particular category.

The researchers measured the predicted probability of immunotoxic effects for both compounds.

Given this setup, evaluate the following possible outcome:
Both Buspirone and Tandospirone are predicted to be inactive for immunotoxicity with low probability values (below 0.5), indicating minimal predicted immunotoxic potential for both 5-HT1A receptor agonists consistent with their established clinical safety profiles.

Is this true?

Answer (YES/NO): NO